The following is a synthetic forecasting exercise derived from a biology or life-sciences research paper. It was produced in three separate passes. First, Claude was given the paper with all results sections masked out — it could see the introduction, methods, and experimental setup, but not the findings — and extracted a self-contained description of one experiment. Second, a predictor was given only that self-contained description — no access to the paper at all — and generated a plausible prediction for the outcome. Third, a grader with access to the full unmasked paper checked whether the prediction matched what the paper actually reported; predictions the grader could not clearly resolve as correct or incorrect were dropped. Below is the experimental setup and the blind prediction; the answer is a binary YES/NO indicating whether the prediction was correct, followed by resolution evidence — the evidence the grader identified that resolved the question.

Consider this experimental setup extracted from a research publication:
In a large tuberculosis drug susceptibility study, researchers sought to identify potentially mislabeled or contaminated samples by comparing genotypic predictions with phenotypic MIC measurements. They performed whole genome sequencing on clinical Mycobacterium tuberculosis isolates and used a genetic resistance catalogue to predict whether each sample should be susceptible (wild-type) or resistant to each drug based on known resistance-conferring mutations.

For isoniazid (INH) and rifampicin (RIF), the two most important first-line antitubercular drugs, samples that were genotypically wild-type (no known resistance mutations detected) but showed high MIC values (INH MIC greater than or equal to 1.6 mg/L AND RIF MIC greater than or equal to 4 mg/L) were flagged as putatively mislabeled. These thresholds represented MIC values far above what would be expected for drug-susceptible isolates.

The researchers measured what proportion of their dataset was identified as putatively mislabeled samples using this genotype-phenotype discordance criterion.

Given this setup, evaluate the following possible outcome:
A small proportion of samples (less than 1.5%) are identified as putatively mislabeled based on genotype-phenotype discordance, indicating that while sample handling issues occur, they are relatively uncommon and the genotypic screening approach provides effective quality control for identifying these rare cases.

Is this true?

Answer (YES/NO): YES